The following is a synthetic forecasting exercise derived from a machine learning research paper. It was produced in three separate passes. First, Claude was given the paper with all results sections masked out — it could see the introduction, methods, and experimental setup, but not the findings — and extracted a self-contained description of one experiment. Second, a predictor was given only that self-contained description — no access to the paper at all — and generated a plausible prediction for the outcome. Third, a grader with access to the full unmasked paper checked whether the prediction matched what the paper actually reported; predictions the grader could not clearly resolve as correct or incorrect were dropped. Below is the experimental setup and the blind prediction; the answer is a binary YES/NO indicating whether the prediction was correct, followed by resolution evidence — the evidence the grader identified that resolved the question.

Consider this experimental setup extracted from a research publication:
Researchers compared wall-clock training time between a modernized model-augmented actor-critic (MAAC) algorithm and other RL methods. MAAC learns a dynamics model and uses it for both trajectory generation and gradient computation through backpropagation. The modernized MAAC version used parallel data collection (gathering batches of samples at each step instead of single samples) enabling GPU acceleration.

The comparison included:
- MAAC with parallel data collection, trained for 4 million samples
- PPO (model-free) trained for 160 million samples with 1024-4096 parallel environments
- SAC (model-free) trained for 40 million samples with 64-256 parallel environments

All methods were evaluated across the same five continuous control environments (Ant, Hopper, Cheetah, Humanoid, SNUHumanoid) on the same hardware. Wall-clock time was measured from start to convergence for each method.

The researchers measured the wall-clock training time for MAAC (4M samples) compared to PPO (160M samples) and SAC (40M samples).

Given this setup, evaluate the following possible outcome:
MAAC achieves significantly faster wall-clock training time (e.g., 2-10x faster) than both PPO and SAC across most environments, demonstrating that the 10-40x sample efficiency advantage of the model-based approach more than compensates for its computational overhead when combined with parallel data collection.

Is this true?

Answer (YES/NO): NO